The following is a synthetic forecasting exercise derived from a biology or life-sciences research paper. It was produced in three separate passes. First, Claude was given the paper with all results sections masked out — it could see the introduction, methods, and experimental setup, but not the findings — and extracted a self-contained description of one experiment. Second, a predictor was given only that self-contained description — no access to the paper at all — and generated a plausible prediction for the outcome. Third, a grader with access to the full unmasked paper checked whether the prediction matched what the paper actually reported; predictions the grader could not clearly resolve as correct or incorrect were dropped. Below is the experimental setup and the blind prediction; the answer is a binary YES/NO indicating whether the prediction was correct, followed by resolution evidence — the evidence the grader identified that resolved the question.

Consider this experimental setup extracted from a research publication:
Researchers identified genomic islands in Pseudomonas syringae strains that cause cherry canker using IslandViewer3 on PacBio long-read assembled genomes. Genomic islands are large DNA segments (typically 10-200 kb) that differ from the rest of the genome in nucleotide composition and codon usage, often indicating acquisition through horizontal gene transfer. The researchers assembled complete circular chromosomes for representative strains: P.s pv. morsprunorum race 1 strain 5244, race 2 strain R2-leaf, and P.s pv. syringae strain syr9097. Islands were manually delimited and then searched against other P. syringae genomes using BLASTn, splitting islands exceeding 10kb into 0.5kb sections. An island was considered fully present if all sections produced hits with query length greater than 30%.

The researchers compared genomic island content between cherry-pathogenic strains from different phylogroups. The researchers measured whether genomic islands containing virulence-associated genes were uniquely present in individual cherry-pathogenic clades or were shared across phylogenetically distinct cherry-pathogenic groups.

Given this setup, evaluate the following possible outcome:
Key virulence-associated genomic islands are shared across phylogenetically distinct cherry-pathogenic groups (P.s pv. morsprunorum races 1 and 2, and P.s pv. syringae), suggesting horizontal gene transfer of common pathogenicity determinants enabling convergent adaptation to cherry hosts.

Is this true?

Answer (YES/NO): NO